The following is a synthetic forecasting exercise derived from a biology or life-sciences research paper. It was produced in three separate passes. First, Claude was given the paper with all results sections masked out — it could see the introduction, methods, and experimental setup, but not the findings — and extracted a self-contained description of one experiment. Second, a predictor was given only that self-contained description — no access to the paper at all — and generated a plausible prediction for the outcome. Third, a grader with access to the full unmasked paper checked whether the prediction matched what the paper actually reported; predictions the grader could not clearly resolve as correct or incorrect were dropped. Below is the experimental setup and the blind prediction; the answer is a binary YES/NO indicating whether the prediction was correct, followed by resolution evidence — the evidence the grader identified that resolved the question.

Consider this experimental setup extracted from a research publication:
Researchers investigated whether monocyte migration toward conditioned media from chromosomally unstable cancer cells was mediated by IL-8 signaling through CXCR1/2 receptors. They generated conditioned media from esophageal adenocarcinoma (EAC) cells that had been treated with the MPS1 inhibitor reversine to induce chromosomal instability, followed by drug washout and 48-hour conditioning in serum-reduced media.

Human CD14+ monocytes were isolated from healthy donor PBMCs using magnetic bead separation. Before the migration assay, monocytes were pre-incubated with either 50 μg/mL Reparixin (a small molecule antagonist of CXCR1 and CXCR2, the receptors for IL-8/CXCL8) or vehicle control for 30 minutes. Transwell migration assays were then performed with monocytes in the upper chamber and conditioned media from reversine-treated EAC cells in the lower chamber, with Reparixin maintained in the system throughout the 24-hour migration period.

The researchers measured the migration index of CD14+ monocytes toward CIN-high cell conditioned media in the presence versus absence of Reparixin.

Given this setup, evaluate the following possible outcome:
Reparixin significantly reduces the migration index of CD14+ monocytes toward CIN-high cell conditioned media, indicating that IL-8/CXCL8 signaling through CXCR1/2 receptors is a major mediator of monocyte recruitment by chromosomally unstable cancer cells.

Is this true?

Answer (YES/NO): YES